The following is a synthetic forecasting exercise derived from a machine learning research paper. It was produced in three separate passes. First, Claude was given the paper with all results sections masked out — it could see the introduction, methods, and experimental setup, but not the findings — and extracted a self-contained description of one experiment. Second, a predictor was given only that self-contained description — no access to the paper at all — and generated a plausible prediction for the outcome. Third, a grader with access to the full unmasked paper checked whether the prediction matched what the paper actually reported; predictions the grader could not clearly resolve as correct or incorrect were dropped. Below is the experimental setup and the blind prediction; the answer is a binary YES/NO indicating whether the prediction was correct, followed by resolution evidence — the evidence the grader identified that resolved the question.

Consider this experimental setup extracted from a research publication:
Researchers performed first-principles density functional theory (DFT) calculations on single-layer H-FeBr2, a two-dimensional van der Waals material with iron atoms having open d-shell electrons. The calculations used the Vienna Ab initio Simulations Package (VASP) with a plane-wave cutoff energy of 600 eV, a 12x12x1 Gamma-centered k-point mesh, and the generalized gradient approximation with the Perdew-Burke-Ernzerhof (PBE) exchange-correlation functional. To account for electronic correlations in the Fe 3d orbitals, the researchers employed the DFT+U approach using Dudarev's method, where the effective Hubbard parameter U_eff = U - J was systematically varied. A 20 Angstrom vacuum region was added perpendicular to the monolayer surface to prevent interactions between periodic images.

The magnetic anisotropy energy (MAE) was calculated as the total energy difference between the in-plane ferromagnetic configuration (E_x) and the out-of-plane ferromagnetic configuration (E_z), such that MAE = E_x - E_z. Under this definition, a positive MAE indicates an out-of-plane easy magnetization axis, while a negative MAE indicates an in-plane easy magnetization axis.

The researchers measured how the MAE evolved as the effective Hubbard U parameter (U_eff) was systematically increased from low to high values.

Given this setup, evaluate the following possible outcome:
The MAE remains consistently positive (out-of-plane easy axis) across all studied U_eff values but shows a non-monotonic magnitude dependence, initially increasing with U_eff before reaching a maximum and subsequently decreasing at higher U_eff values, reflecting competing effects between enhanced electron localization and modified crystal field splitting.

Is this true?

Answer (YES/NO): NO